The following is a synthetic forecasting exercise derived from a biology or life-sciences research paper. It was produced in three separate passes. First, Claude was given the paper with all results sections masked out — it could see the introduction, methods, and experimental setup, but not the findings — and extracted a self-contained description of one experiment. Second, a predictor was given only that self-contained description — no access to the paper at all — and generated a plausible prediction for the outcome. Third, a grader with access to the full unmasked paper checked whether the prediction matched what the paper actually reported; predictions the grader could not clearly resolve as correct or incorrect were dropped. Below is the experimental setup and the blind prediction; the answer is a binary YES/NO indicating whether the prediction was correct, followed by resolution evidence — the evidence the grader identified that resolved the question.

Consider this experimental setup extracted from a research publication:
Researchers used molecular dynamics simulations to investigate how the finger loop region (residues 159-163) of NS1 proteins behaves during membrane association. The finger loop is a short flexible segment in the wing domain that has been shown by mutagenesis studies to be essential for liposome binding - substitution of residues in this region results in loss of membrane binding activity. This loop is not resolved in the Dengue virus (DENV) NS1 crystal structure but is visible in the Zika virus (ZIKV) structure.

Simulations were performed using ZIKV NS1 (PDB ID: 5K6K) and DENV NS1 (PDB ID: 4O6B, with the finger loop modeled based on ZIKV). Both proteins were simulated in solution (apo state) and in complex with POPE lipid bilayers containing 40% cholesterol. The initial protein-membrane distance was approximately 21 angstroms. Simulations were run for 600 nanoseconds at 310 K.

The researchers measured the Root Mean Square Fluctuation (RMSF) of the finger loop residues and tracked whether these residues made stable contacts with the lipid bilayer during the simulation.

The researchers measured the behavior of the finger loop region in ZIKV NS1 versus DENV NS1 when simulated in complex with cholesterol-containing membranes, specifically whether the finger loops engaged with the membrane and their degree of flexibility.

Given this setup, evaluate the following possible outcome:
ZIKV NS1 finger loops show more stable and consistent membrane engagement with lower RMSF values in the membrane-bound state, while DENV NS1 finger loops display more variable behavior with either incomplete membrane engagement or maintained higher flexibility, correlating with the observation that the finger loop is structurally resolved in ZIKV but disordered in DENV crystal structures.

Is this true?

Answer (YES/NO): YES